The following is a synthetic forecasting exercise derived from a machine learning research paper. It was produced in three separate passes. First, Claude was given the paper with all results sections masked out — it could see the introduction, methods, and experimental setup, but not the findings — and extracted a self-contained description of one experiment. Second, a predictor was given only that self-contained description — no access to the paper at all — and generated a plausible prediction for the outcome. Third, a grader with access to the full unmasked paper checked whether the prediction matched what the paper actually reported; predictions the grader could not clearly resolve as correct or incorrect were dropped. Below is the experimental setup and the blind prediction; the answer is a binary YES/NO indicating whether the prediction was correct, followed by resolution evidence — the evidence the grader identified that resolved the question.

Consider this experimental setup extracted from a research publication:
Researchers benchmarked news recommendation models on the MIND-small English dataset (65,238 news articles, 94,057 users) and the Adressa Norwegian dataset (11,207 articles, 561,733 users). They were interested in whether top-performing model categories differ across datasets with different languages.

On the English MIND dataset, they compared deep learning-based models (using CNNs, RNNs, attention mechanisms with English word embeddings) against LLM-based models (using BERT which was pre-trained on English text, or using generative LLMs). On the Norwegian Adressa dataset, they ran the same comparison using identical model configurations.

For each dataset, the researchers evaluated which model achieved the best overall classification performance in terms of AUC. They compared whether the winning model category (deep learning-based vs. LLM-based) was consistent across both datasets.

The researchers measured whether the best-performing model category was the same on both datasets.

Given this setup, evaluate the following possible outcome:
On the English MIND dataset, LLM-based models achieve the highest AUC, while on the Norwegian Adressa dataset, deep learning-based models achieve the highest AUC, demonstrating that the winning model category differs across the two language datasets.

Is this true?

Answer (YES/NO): YES